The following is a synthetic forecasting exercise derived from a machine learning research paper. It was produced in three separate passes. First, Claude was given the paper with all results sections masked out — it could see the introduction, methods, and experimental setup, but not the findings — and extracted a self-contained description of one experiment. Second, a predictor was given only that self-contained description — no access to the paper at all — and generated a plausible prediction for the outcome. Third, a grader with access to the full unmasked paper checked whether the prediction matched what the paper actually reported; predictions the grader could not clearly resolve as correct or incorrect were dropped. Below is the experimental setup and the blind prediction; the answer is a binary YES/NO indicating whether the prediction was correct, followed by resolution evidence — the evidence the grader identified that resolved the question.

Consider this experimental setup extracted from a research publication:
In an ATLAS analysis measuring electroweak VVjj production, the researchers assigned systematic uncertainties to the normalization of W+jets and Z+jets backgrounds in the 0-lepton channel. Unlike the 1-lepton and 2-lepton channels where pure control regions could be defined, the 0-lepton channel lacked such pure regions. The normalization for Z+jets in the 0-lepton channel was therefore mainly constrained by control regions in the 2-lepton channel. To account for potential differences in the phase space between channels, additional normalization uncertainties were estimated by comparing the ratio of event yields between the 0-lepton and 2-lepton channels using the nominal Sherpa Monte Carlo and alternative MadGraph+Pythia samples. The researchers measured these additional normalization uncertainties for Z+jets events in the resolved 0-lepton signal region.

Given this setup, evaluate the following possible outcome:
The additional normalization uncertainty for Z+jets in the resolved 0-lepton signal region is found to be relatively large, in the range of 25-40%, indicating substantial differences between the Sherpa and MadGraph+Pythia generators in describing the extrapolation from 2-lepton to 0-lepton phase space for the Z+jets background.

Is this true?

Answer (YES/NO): NO